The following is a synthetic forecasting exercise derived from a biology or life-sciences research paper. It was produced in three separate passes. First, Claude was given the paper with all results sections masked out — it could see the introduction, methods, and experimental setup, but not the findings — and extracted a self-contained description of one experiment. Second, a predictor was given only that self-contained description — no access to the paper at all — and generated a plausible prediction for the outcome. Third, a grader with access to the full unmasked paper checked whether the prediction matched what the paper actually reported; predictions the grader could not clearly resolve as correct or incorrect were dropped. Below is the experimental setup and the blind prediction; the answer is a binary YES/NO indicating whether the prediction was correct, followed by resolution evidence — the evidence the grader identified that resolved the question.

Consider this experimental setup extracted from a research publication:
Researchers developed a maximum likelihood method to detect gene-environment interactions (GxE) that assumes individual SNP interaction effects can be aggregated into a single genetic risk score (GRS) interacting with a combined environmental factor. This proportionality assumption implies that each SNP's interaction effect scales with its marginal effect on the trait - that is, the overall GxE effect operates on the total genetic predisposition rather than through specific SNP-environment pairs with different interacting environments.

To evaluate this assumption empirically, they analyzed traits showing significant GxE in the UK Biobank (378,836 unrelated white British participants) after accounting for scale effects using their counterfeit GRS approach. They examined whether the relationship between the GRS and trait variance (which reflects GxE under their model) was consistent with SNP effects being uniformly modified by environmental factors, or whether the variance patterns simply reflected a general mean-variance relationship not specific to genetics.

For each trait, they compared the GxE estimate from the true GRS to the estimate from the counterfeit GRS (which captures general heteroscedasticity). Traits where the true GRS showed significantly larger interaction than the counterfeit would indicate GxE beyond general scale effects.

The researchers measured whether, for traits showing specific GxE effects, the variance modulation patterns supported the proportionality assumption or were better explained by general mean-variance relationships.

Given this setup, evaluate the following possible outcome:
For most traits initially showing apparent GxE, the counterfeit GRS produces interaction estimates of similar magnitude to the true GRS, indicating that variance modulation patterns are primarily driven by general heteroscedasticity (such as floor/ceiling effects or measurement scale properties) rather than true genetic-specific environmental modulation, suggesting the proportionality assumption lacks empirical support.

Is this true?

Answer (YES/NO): NO